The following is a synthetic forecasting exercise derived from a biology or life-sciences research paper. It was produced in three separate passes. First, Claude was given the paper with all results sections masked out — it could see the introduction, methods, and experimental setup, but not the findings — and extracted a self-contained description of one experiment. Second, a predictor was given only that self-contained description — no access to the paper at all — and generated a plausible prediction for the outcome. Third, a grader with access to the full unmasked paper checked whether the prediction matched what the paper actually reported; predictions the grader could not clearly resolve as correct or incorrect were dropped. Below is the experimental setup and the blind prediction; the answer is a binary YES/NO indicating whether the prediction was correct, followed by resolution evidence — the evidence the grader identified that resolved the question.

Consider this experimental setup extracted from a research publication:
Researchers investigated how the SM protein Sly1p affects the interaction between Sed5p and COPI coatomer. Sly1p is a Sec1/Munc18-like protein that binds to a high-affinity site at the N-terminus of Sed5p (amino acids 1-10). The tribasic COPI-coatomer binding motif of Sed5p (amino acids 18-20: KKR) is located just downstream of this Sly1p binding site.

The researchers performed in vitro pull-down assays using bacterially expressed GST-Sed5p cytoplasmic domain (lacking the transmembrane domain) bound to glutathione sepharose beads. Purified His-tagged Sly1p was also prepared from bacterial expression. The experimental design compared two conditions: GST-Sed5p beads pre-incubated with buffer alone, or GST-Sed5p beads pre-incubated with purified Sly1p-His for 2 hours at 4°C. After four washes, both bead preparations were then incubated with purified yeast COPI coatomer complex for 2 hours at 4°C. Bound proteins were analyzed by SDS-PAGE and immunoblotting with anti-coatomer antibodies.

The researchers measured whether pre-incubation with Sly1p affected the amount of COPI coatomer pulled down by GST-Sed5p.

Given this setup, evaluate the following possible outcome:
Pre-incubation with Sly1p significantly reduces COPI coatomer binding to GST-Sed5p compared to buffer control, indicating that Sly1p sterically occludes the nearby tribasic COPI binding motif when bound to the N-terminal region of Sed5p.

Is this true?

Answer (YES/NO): YES